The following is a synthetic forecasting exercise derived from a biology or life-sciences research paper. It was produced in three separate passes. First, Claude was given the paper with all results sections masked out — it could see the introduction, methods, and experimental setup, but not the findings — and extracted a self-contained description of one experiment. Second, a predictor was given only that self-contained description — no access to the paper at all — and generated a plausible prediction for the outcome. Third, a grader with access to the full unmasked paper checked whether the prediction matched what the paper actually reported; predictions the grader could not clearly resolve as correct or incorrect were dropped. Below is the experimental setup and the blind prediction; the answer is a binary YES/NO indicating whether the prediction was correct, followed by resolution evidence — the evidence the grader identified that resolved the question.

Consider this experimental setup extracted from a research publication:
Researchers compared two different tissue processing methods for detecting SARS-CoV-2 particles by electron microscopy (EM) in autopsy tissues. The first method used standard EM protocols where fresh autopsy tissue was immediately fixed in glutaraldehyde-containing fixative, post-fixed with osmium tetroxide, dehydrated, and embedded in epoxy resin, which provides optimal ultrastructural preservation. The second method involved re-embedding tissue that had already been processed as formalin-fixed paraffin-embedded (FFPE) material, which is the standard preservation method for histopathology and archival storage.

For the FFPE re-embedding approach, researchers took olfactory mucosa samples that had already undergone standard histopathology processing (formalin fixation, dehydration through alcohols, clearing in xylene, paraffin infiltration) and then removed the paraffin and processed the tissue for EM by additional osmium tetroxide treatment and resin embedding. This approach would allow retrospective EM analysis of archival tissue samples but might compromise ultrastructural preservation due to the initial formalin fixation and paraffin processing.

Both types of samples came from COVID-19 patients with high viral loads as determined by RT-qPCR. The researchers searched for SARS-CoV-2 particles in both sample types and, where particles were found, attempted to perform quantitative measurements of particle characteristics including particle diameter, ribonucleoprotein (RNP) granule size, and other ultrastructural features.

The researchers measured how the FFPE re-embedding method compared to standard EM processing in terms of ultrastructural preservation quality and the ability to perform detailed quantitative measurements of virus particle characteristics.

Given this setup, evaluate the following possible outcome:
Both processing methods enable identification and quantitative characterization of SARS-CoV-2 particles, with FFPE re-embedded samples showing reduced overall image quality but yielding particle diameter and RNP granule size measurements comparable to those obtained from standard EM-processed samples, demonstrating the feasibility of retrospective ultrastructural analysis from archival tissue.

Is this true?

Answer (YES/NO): NO